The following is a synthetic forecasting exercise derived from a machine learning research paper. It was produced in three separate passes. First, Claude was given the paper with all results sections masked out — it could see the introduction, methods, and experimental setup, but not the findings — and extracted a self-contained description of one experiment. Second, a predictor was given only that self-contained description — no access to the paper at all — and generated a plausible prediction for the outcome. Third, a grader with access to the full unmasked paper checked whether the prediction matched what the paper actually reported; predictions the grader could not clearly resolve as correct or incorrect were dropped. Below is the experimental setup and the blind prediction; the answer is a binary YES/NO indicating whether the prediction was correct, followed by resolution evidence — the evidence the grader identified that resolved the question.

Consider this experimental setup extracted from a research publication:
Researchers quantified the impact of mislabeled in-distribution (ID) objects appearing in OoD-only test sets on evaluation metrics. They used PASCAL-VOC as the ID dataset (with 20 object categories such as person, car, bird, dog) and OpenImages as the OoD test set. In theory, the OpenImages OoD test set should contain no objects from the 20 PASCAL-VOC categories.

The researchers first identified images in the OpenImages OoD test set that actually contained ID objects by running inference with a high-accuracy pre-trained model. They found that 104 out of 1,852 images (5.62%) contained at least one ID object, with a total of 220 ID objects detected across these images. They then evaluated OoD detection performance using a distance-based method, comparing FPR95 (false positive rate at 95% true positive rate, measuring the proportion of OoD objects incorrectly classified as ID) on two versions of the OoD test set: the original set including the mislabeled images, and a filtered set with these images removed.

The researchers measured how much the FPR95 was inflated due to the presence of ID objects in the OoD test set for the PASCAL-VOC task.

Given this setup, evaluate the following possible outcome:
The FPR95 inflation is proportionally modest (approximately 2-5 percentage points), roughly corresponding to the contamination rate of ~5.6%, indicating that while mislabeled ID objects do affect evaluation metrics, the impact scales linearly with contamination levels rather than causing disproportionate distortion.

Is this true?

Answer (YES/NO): NO